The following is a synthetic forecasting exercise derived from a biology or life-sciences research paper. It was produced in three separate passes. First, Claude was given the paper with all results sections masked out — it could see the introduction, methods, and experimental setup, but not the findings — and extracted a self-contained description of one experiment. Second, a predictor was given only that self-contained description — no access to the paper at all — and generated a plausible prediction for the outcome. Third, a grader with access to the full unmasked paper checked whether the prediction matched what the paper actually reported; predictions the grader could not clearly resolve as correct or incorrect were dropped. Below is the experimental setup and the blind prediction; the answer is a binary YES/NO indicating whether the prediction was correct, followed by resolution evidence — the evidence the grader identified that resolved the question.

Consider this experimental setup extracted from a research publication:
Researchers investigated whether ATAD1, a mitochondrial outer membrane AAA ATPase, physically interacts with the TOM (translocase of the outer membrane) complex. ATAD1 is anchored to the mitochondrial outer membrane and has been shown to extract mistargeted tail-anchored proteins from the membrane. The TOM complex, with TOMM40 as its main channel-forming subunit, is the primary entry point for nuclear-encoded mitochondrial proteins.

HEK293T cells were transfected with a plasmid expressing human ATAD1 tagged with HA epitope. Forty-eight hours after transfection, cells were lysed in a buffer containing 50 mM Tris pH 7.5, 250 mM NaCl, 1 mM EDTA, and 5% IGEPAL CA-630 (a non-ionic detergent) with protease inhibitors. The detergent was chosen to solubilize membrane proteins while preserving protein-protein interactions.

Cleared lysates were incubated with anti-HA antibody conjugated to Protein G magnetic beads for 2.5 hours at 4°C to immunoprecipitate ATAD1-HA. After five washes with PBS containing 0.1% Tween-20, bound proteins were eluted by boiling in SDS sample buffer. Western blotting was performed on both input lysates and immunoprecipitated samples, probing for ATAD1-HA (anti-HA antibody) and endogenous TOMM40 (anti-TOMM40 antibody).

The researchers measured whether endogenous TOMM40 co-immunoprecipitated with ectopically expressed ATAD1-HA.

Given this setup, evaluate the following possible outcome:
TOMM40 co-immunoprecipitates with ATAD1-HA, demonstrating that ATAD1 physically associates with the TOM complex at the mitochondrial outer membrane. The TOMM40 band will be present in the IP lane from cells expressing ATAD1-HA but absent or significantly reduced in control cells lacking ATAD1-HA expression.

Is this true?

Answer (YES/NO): YES